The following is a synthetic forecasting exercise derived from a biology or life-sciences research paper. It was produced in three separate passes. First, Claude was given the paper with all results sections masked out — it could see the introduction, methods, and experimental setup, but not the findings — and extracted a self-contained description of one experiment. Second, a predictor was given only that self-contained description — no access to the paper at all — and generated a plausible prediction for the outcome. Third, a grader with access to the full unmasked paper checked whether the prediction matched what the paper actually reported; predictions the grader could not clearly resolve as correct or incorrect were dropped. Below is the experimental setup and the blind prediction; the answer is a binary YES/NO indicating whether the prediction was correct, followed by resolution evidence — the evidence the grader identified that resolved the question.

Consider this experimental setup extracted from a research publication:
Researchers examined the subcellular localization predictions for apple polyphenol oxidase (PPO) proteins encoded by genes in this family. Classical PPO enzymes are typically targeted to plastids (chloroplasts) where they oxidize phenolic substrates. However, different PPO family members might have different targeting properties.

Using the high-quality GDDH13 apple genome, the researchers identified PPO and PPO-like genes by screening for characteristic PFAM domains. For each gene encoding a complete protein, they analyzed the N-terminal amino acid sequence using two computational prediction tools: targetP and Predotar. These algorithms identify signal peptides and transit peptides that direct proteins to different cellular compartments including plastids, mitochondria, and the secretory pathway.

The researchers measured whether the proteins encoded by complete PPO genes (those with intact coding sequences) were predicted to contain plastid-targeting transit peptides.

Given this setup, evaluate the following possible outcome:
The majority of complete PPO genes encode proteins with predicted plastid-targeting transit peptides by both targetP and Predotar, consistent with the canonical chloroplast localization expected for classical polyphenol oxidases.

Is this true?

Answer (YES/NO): YES